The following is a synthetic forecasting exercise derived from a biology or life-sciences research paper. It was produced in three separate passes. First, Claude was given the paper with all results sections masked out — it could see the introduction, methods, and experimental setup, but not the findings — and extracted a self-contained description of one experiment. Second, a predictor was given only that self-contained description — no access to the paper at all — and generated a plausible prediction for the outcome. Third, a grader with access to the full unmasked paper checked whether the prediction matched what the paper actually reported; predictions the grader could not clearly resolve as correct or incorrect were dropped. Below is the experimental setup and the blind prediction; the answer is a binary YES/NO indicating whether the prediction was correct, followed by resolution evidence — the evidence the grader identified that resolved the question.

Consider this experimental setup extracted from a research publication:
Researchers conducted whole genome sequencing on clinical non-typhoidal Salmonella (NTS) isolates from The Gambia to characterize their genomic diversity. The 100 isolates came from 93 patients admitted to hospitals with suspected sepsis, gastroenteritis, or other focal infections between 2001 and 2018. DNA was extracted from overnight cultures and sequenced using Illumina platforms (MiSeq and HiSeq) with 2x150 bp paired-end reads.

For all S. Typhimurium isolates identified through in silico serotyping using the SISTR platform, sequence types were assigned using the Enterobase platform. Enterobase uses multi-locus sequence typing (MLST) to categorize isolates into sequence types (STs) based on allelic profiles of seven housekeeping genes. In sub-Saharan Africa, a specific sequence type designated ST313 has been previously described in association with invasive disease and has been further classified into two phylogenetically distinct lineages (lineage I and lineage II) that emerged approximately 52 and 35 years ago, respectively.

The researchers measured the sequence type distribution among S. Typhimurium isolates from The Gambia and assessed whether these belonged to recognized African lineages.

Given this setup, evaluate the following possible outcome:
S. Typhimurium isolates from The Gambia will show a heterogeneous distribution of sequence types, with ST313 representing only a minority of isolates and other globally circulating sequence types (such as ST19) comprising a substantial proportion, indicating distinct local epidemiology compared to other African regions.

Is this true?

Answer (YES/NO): NO